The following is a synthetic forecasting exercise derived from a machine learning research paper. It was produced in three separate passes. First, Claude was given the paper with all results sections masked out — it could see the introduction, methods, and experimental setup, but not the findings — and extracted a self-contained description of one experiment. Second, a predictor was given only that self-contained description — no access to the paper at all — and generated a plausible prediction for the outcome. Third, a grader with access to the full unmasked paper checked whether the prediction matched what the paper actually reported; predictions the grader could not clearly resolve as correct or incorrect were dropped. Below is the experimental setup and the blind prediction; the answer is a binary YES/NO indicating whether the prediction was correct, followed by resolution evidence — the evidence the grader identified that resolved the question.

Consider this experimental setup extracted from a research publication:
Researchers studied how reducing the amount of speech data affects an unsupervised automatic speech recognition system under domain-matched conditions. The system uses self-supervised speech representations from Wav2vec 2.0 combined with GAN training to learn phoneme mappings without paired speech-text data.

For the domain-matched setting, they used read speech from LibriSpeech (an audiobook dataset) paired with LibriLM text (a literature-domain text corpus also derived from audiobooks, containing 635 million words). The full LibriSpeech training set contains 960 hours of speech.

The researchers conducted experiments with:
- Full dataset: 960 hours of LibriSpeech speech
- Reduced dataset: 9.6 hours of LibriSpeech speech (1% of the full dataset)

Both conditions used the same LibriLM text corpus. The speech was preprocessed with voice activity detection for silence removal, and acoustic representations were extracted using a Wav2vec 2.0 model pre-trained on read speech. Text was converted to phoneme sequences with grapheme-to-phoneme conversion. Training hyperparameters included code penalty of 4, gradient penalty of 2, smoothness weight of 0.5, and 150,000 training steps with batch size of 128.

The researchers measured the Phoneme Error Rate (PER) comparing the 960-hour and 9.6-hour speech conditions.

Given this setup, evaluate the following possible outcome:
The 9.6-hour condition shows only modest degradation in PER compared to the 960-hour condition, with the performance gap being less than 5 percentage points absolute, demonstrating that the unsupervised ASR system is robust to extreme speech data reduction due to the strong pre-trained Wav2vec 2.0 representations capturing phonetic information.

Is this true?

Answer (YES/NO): YES